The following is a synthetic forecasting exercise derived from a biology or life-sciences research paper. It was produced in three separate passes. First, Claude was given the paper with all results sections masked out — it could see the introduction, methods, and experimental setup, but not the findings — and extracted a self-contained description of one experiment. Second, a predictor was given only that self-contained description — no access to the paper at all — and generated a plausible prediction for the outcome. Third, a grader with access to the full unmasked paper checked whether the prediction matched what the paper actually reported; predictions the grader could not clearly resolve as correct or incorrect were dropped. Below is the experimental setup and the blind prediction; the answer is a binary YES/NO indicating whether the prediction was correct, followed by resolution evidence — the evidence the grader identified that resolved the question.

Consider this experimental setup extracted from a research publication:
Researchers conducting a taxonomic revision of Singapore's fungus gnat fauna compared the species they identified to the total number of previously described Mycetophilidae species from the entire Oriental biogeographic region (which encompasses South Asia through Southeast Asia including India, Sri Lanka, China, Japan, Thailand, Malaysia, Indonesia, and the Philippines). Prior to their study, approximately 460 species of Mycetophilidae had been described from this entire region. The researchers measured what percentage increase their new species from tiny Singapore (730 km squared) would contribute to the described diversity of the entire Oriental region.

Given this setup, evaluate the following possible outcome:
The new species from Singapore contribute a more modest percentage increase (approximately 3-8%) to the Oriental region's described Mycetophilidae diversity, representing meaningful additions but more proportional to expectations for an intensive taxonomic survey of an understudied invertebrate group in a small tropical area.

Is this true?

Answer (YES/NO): NO